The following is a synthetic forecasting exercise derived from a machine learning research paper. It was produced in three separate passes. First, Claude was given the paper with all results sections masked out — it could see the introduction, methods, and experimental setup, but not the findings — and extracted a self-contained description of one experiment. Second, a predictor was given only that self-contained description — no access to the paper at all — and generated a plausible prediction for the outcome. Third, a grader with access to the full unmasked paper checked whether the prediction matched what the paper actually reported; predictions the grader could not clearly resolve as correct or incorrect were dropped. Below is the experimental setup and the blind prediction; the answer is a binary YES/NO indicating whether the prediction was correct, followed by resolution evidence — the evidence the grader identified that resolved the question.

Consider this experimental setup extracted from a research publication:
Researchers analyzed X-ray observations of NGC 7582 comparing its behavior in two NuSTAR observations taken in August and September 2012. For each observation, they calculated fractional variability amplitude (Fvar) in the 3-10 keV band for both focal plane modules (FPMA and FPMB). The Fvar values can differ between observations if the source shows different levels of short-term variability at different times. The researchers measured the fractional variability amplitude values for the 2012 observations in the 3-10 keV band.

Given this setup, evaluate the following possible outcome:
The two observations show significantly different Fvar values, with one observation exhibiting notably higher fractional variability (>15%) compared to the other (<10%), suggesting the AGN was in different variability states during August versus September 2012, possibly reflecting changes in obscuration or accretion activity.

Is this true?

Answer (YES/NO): NO